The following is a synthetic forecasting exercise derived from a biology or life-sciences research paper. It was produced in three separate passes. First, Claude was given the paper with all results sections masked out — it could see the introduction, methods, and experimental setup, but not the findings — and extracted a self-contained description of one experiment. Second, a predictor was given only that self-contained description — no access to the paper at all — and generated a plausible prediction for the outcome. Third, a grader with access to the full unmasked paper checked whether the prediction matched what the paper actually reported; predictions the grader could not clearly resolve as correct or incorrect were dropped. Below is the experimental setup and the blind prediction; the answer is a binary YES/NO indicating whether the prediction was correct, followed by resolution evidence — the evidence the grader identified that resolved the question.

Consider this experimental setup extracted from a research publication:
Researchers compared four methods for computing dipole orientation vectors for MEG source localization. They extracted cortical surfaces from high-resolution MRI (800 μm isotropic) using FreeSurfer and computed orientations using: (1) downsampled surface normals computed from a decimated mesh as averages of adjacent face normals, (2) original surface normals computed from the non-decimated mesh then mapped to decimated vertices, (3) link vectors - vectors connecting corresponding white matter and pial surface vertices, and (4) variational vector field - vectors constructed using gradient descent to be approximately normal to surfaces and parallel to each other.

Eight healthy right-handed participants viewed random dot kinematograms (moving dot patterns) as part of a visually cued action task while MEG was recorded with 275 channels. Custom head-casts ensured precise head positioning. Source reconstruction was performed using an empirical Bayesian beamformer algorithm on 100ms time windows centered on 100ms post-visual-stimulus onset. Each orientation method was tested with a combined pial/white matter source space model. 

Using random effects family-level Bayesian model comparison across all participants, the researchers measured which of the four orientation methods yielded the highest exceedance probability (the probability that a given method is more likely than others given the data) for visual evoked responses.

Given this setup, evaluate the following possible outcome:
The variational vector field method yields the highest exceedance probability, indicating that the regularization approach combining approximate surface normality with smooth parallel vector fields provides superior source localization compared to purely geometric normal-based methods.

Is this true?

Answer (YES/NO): NO